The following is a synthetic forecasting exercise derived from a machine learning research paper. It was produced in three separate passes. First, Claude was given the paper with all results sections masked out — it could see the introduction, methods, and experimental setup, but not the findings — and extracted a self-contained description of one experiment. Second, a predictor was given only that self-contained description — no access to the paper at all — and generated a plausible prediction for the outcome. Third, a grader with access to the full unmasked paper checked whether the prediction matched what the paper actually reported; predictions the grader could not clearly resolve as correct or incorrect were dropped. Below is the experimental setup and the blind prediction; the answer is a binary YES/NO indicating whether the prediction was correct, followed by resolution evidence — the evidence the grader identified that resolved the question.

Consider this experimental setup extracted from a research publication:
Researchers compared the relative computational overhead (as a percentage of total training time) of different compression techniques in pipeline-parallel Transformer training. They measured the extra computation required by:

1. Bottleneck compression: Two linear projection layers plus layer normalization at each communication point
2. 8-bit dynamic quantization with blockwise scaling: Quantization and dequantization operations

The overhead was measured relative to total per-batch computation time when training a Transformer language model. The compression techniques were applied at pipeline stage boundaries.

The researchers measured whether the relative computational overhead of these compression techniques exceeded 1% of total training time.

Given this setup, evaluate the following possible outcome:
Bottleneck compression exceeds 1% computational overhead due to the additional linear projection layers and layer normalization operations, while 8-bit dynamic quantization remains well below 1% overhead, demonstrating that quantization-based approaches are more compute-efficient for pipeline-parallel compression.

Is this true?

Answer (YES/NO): NO